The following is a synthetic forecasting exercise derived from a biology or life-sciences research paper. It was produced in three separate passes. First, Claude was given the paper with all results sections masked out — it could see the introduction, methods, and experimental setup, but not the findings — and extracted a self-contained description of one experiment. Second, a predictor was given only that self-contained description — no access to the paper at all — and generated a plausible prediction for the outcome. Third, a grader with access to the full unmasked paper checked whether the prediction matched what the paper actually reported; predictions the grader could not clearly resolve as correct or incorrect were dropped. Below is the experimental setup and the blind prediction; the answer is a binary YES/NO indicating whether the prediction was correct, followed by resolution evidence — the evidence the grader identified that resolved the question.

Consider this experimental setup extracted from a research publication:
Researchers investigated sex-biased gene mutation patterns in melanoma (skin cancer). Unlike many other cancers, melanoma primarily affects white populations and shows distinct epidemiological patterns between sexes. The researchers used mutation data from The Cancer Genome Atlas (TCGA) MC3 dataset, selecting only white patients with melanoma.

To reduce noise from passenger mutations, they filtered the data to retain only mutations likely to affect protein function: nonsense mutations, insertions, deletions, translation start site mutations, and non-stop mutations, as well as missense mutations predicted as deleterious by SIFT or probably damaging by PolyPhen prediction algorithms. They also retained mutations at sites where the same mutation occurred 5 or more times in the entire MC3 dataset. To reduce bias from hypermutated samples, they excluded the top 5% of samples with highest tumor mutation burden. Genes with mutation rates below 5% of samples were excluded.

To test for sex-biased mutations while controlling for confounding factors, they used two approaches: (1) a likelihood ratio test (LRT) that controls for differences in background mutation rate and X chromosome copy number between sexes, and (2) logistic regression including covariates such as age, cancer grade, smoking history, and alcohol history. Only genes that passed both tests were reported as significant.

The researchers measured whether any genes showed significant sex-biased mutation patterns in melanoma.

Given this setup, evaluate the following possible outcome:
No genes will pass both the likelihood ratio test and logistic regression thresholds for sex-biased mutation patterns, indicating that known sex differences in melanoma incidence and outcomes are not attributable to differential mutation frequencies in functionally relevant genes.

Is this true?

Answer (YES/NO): NO